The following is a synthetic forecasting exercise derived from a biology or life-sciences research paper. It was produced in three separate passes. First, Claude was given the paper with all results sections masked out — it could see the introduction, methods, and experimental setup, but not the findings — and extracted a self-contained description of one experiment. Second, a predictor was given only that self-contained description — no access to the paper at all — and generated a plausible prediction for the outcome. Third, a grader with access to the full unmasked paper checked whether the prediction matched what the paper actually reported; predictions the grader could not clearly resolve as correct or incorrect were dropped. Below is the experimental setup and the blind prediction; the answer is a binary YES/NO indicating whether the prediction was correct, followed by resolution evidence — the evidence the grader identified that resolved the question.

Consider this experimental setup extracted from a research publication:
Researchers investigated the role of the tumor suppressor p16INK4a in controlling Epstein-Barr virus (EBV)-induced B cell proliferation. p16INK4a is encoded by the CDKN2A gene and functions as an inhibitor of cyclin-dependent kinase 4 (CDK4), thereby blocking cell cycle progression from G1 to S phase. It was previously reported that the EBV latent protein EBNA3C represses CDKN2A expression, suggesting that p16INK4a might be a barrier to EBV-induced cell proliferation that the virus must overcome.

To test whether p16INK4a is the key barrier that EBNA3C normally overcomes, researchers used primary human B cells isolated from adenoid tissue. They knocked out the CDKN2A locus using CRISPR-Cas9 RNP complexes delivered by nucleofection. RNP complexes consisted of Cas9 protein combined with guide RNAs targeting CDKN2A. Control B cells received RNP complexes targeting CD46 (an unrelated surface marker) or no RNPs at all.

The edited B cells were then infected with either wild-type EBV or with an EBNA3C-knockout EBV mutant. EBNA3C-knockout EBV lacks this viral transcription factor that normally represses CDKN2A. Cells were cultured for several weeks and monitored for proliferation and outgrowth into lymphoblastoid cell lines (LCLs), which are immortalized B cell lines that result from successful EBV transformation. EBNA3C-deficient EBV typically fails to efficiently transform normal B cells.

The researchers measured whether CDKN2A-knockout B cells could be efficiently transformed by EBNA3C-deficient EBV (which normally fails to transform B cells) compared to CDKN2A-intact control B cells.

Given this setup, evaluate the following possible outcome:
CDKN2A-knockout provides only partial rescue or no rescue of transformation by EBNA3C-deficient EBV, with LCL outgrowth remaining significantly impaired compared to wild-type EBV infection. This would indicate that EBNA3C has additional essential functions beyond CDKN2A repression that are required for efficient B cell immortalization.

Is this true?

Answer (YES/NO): NO